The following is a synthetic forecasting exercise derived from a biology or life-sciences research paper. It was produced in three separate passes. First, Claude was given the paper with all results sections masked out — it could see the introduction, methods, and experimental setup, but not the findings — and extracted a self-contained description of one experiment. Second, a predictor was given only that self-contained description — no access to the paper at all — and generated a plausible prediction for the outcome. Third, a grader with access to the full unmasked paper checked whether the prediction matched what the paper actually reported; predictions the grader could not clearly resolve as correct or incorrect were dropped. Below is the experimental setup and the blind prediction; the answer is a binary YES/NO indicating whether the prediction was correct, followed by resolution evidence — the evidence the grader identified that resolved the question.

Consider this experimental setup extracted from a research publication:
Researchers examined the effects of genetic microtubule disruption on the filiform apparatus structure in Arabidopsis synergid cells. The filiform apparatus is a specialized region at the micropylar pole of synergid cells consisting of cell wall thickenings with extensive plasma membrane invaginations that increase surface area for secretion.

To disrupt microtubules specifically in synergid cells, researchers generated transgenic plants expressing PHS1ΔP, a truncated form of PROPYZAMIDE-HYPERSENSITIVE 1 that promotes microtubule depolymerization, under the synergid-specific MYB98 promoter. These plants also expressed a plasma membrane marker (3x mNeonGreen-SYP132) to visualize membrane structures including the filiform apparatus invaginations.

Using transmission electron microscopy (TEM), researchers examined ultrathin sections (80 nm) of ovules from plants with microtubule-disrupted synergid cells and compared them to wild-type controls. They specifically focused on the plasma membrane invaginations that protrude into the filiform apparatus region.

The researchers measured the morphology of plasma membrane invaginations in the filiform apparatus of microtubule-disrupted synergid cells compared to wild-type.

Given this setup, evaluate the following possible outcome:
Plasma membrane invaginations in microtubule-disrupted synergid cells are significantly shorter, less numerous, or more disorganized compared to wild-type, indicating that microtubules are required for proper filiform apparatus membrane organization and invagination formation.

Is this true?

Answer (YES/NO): NO